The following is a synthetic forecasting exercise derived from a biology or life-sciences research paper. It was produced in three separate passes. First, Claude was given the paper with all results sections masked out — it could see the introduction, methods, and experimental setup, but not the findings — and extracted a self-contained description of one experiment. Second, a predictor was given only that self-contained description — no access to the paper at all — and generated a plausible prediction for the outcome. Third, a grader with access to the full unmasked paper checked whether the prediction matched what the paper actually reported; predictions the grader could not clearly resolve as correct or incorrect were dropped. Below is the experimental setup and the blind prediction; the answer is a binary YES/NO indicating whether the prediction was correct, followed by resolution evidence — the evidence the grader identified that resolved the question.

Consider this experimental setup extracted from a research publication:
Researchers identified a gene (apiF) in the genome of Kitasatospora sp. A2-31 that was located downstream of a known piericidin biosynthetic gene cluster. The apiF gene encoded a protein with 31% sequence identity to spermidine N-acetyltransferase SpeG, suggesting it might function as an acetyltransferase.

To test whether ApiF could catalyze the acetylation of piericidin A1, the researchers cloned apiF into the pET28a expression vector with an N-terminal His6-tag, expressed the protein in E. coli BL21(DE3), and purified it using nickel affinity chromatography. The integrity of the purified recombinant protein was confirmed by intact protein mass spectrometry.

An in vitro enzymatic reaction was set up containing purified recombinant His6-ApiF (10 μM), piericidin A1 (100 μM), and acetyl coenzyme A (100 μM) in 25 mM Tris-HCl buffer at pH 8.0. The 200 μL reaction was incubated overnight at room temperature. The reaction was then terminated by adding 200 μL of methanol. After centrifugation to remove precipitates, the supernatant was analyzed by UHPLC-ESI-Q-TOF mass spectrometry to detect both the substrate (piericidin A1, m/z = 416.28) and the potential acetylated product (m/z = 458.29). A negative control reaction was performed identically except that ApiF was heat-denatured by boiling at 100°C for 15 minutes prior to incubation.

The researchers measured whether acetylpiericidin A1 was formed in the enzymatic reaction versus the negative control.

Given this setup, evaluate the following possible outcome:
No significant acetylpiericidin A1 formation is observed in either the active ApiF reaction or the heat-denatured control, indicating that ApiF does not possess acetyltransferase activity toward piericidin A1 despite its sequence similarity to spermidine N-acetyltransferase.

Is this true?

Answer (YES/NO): NO